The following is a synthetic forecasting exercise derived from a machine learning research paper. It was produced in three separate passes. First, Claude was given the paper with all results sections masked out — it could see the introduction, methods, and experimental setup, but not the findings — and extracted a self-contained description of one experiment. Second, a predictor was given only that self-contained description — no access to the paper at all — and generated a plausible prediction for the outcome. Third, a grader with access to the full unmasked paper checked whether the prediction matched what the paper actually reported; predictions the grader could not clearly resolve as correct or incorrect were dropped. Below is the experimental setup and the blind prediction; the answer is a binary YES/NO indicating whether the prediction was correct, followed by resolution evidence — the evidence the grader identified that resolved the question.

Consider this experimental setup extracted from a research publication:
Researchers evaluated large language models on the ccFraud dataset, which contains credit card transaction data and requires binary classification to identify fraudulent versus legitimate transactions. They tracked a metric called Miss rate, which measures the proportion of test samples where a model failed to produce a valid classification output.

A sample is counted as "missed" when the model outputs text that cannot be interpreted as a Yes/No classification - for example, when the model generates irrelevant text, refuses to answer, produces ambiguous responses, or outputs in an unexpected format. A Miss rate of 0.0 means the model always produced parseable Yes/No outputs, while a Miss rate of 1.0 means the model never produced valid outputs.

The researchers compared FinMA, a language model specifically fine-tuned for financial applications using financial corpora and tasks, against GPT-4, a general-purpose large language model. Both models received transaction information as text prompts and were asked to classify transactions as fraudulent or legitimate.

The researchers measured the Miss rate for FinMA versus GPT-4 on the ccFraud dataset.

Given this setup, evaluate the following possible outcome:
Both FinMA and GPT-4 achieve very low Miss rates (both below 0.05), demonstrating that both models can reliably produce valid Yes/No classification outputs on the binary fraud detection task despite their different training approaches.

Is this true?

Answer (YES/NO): NO